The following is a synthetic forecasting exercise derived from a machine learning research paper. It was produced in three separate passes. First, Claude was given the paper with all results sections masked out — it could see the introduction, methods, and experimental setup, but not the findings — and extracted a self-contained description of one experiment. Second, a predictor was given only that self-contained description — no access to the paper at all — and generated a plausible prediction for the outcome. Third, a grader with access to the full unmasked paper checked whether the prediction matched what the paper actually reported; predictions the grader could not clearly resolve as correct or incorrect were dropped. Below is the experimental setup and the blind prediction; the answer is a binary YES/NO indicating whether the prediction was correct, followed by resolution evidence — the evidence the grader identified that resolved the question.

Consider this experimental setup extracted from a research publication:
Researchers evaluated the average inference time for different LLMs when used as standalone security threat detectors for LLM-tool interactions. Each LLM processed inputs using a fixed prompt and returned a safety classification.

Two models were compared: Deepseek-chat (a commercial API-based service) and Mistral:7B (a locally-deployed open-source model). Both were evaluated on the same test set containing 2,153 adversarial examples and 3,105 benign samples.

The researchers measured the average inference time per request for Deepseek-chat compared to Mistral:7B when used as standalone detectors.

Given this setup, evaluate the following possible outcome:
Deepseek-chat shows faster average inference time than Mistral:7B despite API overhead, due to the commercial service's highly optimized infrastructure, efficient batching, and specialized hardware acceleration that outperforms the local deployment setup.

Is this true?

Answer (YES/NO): NO